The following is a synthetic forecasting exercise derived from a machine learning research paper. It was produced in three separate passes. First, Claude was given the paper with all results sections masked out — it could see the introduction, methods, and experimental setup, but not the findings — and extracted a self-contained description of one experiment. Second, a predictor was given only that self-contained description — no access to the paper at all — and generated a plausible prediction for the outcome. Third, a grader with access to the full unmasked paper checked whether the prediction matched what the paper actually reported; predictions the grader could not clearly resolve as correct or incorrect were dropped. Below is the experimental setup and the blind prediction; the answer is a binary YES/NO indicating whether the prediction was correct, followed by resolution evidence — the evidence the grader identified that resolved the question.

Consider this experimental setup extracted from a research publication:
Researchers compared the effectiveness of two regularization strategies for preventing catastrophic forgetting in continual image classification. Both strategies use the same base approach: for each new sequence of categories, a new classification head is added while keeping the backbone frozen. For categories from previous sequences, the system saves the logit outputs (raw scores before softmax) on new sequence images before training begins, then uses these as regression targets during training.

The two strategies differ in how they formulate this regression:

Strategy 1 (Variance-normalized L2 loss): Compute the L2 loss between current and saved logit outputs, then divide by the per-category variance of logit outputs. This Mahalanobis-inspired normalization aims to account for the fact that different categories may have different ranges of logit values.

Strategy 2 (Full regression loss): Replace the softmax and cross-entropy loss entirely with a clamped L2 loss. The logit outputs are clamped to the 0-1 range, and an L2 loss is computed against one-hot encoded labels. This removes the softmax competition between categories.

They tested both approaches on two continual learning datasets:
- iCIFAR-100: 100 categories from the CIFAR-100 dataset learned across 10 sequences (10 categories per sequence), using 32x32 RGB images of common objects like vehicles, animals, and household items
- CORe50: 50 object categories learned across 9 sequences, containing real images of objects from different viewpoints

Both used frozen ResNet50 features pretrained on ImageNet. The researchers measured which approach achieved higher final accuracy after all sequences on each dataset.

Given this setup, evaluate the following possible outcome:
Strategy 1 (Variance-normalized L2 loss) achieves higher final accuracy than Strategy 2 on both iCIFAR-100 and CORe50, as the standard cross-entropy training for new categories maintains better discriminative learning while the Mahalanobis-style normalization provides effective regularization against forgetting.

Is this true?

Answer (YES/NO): NO